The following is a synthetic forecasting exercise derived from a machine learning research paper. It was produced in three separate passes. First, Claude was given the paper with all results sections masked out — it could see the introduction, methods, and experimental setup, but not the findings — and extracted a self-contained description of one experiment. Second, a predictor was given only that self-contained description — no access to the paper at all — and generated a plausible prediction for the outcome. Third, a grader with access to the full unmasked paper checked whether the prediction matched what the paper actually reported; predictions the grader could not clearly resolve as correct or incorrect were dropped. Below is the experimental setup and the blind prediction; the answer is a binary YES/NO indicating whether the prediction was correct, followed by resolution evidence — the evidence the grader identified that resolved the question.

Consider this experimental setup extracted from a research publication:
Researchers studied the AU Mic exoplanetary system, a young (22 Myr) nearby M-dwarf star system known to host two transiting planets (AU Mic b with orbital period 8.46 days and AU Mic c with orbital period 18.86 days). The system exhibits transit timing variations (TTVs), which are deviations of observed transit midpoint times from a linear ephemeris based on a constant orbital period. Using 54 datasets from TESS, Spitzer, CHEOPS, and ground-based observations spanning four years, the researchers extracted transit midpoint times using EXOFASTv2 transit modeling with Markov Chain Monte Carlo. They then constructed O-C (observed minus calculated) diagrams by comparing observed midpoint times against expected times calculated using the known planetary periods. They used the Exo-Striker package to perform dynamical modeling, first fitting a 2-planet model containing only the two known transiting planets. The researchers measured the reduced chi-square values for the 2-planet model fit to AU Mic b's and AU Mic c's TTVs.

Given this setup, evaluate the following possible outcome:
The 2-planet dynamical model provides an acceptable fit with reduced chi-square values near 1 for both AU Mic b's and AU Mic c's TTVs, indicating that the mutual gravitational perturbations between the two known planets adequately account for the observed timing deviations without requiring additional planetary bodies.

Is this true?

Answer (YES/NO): NO